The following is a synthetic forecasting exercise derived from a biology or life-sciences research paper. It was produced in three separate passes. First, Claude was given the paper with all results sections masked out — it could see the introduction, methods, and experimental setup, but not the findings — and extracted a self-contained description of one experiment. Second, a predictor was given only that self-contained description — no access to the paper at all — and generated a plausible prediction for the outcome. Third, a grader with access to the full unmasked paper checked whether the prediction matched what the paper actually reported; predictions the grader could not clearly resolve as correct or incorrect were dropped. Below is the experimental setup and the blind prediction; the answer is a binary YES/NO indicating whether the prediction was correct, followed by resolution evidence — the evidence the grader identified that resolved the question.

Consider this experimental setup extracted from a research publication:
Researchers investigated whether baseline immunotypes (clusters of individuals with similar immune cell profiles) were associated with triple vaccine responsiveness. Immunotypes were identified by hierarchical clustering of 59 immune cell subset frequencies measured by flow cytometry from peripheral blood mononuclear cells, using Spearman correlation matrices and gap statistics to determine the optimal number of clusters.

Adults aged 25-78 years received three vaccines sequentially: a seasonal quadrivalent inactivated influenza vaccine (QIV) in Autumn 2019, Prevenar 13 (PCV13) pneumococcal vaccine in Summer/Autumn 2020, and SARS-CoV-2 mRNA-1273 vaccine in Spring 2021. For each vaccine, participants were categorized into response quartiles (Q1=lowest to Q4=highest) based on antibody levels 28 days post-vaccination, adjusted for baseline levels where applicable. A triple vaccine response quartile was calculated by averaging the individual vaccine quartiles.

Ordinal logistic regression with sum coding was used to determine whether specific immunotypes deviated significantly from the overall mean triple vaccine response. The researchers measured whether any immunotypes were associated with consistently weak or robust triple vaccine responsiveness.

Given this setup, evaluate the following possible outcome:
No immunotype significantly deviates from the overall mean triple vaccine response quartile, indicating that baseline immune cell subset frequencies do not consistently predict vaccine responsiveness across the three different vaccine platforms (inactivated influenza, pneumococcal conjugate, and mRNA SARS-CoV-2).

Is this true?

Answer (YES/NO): NO